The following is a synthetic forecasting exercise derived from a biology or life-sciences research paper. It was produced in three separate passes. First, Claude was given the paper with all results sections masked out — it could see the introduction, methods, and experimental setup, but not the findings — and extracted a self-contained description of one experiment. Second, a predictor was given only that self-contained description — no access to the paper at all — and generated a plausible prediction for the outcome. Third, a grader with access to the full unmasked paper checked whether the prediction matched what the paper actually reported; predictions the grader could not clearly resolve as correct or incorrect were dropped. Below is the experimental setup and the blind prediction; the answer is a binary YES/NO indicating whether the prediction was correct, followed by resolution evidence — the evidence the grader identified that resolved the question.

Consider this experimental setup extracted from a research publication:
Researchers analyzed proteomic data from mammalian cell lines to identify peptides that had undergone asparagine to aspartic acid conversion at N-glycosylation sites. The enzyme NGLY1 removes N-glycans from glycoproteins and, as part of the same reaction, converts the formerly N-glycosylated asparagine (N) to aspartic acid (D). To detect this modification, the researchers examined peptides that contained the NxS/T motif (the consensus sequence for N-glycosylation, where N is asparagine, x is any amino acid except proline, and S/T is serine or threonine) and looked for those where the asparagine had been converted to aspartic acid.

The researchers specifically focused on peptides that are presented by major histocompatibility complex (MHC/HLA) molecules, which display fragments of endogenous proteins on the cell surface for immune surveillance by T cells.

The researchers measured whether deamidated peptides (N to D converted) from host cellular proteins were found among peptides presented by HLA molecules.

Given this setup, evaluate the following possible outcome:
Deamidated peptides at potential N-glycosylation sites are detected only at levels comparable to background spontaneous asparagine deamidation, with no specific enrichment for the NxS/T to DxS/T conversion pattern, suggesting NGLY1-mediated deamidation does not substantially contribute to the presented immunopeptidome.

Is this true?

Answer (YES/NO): NO